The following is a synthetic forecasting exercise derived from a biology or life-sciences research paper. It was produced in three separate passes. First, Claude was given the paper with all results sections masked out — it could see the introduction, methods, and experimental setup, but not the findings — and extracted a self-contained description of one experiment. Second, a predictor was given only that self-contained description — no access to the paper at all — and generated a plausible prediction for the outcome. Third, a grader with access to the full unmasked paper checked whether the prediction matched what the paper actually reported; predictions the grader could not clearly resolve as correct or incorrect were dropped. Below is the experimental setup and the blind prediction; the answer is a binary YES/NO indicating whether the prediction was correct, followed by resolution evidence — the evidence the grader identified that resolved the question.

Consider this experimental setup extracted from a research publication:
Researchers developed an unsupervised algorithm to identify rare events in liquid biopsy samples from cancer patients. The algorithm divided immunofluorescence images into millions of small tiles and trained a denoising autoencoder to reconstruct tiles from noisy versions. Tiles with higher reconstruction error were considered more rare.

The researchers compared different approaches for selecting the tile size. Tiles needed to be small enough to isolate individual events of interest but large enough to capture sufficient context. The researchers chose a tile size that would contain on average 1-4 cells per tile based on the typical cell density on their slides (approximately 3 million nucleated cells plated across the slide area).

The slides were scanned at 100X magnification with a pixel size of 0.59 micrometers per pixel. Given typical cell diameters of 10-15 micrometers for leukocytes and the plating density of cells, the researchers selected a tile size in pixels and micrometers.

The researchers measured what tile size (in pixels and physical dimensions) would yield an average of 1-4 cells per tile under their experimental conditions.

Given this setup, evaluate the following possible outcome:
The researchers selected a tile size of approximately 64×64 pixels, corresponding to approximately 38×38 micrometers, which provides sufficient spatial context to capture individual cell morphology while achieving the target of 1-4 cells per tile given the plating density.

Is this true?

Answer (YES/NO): NO